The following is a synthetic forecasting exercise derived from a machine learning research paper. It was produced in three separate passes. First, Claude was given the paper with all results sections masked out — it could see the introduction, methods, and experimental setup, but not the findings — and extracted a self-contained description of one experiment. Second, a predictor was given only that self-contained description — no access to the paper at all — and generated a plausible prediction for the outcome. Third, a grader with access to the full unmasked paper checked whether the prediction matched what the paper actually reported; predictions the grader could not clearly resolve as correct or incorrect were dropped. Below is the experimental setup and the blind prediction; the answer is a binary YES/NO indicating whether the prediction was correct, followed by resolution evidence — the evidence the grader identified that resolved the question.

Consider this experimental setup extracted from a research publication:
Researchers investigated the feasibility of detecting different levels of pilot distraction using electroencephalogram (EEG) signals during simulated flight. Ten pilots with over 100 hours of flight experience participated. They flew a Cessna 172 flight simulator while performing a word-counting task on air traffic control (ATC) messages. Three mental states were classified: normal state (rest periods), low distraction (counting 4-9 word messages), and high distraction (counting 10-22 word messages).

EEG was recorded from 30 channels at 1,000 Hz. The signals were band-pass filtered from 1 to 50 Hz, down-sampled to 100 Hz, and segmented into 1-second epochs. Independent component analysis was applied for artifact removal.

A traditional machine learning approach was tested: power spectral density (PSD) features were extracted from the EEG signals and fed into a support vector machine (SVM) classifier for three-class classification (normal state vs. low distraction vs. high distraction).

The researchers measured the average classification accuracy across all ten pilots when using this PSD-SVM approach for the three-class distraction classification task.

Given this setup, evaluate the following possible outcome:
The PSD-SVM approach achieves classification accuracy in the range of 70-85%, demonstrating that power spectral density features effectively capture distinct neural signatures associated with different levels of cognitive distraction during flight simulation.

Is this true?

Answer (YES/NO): NO